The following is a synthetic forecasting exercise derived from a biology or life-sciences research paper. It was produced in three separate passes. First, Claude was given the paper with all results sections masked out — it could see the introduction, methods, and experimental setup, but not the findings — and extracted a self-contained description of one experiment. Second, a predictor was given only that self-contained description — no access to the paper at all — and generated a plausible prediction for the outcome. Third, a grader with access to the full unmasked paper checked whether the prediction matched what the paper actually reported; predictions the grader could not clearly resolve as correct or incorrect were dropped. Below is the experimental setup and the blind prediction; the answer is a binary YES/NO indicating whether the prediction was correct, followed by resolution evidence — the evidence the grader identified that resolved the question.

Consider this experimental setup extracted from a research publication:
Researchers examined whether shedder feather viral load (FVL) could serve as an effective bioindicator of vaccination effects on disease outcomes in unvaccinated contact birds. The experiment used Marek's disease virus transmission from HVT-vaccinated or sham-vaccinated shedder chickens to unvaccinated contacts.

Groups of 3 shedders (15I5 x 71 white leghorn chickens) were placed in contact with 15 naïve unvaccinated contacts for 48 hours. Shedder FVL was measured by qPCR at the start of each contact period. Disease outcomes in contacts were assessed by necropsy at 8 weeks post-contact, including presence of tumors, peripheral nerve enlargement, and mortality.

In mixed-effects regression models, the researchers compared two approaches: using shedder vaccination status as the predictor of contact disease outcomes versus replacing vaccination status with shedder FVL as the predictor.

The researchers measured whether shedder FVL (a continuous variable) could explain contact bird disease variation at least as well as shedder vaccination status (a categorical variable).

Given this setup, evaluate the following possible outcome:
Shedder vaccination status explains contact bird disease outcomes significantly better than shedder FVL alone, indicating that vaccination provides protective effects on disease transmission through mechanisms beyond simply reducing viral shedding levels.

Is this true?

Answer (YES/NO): NO